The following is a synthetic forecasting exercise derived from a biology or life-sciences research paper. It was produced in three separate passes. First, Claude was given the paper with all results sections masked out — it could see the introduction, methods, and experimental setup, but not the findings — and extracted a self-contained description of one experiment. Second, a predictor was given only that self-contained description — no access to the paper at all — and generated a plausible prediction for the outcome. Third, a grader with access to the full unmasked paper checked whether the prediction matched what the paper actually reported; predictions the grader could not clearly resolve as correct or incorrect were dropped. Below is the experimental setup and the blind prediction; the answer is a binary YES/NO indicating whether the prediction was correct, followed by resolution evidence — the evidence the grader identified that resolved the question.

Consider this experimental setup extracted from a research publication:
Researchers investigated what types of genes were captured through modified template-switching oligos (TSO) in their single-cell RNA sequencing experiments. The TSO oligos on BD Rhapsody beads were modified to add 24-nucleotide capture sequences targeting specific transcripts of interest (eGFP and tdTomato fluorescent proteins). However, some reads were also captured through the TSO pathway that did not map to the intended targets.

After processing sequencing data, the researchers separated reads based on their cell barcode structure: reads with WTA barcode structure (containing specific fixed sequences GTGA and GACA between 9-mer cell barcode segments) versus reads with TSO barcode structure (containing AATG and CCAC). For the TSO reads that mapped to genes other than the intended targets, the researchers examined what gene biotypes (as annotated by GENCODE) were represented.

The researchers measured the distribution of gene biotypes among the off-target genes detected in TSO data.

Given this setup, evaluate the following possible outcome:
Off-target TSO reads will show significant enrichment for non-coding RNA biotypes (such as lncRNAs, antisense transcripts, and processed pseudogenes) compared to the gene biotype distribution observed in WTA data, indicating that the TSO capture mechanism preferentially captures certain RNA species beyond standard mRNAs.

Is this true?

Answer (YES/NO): YES